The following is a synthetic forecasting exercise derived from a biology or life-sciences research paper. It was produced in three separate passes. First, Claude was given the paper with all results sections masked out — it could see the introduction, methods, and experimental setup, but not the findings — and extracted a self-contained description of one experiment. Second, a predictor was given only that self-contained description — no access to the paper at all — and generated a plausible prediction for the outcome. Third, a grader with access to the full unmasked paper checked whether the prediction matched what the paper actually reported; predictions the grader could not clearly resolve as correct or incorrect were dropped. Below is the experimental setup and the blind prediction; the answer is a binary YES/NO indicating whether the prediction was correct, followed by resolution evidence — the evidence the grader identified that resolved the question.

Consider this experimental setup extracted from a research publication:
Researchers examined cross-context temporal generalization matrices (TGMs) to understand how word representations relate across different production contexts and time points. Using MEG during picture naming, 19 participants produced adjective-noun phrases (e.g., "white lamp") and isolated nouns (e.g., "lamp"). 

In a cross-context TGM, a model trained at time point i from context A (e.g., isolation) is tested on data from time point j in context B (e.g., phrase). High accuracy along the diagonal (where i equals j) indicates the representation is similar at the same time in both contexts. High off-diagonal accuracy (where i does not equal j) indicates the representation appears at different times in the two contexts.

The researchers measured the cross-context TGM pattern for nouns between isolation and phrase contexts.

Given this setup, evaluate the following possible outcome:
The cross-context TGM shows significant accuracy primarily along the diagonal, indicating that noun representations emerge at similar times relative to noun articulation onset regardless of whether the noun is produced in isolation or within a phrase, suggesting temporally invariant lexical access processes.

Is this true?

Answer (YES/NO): NO